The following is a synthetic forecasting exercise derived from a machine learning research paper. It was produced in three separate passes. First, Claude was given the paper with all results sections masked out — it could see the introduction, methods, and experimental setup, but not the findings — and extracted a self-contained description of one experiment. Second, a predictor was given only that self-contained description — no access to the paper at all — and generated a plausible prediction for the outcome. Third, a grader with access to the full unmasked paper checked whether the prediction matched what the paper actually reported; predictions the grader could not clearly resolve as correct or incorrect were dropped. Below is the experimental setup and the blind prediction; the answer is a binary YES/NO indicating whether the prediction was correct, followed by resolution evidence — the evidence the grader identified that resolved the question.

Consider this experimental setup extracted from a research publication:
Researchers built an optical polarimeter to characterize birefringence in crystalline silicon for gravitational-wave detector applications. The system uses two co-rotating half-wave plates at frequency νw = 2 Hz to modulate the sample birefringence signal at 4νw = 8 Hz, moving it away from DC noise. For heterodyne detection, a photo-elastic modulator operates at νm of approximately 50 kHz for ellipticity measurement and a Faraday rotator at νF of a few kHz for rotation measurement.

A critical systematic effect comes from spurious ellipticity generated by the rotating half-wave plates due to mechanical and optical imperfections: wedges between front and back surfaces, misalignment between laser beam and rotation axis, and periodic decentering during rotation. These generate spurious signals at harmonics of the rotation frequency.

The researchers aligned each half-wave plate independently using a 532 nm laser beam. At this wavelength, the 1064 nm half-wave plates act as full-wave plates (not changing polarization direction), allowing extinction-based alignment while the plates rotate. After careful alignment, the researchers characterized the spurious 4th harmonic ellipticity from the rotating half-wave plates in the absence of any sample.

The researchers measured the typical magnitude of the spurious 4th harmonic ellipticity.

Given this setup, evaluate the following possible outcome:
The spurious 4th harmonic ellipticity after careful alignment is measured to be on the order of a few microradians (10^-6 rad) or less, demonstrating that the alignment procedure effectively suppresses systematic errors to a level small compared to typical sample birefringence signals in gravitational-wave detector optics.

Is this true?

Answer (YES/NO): NO